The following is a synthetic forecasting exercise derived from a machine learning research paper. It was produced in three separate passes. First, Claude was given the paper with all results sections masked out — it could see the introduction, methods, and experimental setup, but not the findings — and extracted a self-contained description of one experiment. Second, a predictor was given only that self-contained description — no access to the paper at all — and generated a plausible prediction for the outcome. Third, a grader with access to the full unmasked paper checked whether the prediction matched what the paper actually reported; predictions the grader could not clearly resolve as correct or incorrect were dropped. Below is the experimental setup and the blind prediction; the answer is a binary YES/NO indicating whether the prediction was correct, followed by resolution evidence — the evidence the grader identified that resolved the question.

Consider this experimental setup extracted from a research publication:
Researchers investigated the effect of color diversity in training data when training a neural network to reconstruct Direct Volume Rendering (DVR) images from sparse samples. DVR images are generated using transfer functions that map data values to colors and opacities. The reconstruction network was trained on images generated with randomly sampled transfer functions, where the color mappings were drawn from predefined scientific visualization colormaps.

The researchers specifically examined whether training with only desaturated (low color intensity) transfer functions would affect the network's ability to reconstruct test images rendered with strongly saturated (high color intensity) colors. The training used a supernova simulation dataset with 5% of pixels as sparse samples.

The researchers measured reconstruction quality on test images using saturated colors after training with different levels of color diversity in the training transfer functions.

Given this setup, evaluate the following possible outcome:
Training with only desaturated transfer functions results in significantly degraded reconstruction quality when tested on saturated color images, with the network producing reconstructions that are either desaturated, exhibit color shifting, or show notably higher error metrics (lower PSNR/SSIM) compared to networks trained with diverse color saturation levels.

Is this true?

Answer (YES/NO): YES